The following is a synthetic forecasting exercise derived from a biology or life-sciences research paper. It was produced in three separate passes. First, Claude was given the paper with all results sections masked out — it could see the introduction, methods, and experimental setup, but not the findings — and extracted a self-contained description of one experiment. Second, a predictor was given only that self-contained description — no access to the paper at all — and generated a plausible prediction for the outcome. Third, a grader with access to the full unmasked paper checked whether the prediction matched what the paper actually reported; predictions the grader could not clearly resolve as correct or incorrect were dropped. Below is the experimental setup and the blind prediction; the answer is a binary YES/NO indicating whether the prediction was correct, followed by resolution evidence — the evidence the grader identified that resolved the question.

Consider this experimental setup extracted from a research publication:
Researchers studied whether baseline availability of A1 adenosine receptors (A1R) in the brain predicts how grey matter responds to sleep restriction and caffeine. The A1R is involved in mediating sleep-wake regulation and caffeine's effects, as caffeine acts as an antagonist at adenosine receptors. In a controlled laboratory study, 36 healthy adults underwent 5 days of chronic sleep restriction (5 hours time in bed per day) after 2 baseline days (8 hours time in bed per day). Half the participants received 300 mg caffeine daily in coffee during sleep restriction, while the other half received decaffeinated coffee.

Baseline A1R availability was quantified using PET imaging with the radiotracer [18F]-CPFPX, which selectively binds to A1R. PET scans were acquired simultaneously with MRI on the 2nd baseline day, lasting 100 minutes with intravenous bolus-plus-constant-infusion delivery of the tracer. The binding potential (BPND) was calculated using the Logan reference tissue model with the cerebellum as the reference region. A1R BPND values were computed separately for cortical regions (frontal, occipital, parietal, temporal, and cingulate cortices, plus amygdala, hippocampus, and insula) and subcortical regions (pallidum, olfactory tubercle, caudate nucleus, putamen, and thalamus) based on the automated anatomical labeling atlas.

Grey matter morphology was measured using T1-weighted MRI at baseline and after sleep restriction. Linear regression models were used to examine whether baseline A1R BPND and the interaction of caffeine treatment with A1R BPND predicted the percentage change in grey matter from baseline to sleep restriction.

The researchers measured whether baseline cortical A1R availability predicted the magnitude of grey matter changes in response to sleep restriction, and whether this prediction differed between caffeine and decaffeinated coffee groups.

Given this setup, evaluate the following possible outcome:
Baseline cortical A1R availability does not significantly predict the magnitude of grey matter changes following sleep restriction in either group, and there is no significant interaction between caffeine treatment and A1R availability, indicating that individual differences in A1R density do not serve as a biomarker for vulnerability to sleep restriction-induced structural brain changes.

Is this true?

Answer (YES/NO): NO